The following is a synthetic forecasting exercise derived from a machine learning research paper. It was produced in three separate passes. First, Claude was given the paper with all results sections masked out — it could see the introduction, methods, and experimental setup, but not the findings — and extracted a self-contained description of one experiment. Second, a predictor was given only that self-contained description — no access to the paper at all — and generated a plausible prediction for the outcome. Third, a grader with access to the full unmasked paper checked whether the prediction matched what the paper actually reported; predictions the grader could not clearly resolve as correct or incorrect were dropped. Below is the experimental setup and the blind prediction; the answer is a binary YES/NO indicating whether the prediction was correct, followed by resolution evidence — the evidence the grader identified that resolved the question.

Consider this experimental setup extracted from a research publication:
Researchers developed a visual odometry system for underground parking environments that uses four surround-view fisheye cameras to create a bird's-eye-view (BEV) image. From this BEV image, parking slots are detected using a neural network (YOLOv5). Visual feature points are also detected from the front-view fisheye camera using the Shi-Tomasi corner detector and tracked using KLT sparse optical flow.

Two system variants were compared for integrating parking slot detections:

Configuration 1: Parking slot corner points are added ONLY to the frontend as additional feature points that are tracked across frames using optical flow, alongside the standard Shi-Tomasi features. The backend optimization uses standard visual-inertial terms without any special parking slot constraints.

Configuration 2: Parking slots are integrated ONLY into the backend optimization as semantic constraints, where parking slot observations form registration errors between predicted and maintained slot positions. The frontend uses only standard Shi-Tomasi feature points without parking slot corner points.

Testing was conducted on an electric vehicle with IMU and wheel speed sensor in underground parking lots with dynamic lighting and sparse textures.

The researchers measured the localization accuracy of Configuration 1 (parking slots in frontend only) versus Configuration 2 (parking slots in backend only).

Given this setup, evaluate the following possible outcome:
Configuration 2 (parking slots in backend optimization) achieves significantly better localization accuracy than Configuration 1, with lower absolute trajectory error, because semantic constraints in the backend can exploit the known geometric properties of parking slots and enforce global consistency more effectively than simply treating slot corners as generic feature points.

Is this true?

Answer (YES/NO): NO